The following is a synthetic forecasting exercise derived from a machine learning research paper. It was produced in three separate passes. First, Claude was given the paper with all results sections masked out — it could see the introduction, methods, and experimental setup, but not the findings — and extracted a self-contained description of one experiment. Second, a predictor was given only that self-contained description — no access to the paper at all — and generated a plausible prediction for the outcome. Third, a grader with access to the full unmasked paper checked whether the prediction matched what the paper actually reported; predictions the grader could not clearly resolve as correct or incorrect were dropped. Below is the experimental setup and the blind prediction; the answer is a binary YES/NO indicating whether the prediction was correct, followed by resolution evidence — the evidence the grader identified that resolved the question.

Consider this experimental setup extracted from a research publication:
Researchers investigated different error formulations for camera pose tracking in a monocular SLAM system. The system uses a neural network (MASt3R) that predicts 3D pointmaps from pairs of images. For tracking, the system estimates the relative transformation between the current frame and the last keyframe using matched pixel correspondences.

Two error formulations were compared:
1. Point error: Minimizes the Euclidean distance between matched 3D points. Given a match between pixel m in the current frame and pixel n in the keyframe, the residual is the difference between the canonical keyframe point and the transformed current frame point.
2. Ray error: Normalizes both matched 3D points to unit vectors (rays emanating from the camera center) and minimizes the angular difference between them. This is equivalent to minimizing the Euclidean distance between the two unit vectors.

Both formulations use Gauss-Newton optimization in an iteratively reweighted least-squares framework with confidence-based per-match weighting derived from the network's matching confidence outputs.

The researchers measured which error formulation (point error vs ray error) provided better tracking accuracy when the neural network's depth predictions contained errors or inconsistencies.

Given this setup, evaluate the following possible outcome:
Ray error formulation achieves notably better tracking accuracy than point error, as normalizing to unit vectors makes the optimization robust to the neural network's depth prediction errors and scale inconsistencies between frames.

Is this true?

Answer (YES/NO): YES